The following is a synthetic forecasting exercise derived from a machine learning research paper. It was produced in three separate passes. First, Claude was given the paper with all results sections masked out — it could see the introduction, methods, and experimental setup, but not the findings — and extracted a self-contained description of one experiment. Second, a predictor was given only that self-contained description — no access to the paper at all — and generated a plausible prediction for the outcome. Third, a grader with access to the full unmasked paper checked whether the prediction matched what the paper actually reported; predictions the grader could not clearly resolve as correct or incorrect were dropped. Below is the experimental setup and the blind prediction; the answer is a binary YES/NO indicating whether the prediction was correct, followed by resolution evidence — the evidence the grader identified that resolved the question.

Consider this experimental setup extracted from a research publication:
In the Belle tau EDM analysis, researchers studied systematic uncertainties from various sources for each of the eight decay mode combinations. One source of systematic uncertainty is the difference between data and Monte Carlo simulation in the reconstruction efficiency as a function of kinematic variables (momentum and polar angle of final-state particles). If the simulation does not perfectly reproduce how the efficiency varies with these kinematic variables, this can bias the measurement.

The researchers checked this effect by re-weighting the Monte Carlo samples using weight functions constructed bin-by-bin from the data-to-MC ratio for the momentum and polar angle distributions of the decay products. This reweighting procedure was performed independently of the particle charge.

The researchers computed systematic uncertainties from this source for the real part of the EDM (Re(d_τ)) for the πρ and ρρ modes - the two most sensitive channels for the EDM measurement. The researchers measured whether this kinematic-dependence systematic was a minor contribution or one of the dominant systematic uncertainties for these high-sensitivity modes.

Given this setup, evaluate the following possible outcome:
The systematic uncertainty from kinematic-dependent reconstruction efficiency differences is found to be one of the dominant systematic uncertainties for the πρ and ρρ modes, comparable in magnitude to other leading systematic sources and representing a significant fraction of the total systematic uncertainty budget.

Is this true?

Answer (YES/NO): NO